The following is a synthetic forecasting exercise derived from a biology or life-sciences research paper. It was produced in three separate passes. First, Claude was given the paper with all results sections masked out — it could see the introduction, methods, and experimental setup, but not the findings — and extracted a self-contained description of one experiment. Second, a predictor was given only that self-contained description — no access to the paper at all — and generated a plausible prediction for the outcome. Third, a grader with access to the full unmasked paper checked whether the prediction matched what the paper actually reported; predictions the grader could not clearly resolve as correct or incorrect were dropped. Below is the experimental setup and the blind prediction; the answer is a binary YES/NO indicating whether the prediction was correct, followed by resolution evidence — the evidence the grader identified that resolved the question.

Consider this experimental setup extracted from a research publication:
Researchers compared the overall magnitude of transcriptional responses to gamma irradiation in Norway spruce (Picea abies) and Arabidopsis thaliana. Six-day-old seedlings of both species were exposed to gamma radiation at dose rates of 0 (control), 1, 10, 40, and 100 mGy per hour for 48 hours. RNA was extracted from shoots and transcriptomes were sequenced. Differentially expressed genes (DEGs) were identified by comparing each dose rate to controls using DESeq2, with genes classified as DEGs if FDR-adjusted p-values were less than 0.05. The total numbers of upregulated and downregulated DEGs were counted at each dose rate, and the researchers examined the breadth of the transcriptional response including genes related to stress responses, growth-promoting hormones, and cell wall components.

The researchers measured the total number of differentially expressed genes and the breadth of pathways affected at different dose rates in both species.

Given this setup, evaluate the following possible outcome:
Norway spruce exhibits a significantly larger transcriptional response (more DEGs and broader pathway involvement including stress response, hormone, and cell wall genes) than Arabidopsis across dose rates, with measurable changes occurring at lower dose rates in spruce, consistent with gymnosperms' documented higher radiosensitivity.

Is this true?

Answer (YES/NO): NO